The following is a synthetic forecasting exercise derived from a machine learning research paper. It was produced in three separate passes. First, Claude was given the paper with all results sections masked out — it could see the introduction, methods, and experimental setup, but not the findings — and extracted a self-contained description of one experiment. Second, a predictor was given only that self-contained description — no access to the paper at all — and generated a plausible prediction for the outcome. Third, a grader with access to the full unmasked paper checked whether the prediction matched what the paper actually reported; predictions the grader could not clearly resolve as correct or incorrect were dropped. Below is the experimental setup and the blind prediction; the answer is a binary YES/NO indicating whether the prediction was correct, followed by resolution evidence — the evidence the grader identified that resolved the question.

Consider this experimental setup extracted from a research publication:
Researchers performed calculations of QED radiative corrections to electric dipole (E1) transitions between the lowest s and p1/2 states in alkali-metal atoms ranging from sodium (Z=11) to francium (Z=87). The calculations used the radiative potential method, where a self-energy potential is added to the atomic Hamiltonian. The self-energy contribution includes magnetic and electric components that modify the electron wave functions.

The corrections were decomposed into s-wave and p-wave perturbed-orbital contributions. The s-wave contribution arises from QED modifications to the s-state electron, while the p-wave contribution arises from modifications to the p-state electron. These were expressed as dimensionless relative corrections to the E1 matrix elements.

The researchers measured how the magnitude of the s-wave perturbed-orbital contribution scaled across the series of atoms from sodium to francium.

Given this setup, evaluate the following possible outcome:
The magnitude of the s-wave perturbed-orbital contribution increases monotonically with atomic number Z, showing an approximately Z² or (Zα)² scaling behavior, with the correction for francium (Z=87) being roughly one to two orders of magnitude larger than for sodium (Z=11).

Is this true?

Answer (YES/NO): NO